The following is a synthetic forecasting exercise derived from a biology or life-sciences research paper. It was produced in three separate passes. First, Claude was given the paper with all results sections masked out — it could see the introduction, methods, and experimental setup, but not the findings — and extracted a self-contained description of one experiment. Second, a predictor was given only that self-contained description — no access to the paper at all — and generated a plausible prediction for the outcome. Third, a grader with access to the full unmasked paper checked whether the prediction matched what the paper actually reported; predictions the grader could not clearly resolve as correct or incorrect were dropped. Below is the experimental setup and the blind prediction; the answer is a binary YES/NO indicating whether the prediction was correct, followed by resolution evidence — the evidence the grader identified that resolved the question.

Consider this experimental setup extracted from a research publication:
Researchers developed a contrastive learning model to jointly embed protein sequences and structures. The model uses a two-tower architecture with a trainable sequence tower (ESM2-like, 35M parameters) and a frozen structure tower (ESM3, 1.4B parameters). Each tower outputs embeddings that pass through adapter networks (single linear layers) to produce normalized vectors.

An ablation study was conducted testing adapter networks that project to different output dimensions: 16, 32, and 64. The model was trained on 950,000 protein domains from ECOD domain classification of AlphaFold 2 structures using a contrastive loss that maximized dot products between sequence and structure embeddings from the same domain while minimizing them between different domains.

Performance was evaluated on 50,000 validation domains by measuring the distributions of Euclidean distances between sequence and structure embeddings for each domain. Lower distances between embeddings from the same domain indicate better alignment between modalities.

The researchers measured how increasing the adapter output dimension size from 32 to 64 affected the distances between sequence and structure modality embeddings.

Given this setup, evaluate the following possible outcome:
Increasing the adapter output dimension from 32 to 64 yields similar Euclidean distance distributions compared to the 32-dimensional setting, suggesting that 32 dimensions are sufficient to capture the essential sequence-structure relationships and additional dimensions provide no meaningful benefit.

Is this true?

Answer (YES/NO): NO